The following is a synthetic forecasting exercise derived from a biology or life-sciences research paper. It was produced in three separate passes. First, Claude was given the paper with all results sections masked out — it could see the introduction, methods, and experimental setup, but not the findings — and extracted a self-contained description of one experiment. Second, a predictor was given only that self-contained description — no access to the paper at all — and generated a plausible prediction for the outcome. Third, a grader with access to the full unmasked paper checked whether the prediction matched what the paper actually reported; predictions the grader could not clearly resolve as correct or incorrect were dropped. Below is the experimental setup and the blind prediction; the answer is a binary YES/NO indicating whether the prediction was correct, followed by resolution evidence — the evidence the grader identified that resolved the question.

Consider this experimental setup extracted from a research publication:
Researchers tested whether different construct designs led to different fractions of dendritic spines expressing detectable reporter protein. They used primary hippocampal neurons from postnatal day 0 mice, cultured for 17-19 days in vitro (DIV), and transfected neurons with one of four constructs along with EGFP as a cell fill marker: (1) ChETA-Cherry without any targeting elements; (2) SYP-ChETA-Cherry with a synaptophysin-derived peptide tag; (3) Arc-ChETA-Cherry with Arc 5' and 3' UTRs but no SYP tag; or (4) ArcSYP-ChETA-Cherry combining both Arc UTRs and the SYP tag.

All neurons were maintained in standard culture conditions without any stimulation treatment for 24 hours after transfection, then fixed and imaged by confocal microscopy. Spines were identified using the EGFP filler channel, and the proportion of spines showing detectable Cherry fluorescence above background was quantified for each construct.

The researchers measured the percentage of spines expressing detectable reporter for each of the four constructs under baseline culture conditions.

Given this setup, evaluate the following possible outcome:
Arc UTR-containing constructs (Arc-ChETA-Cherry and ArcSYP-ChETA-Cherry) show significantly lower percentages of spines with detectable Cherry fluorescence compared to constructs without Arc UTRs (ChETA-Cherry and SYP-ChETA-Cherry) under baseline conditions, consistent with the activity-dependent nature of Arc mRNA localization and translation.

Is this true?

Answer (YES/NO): YES